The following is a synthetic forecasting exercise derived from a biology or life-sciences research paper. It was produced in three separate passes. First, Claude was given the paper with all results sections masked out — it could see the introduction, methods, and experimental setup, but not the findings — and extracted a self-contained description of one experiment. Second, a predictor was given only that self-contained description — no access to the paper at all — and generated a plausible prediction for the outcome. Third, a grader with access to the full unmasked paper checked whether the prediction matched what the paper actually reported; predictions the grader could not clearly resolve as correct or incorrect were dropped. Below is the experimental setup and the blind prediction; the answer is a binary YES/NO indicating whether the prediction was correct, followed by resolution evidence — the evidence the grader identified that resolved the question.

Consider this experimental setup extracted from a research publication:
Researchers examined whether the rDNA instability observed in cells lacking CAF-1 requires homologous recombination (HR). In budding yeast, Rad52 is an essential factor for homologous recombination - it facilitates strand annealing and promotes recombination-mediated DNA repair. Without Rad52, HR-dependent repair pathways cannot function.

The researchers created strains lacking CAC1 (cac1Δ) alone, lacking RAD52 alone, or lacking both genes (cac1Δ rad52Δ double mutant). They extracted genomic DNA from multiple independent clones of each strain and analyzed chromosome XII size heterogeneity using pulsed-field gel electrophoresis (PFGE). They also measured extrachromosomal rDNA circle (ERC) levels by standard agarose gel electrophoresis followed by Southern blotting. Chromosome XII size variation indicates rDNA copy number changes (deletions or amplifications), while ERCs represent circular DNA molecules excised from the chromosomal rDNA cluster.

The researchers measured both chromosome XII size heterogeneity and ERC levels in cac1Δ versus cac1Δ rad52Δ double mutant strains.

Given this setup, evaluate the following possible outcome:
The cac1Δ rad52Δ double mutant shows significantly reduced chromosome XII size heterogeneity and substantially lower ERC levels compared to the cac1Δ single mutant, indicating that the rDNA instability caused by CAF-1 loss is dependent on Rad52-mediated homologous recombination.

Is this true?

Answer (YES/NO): YES